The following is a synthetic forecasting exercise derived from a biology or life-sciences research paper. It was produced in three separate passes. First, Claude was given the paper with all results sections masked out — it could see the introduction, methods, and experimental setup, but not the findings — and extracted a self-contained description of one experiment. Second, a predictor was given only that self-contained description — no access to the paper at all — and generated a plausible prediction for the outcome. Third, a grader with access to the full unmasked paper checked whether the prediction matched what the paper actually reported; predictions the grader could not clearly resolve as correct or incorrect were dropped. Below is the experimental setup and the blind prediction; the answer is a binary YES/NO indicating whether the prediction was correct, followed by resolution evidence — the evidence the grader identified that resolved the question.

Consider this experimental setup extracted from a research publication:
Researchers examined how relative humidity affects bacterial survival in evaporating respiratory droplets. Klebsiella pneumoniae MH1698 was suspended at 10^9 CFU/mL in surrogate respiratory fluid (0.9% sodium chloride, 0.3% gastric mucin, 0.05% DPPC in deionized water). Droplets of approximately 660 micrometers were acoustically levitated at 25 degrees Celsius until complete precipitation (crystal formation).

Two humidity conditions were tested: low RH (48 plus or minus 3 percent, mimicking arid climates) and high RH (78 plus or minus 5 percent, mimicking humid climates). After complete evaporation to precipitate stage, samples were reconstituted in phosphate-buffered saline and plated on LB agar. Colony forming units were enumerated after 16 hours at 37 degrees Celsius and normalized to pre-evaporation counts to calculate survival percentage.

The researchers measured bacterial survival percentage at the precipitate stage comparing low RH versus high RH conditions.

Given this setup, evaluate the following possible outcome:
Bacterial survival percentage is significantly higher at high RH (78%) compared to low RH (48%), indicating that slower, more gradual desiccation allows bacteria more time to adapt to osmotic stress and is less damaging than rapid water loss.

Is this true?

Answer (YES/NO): YES